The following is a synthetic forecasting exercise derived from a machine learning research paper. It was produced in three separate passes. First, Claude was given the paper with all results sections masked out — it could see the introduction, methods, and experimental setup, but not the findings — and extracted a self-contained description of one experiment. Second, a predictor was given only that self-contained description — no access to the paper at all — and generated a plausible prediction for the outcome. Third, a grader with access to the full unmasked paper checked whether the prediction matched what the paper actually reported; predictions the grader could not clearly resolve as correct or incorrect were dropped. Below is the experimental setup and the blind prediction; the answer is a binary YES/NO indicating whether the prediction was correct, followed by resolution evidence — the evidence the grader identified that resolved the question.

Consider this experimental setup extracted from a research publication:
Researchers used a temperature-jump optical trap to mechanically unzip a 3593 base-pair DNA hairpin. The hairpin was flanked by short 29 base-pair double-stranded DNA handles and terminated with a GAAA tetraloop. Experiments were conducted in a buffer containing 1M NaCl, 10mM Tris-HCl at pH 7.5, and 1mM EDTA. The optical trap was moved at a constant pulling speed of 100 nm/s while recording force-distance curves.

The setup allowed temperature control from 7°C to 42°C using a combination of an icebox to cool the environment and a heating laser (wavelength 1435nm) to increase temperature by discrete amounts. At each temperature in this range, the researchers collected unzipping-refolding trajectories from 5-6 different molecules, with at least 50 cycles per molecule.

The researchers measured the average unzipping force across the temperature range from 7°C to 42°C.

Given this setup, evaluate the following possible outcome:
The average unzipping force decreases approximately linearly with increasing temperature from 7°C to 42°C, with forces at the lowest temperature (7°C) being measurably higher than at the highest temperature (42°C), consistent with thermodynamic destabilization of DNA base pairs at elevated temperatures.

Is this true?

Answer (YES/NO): YES